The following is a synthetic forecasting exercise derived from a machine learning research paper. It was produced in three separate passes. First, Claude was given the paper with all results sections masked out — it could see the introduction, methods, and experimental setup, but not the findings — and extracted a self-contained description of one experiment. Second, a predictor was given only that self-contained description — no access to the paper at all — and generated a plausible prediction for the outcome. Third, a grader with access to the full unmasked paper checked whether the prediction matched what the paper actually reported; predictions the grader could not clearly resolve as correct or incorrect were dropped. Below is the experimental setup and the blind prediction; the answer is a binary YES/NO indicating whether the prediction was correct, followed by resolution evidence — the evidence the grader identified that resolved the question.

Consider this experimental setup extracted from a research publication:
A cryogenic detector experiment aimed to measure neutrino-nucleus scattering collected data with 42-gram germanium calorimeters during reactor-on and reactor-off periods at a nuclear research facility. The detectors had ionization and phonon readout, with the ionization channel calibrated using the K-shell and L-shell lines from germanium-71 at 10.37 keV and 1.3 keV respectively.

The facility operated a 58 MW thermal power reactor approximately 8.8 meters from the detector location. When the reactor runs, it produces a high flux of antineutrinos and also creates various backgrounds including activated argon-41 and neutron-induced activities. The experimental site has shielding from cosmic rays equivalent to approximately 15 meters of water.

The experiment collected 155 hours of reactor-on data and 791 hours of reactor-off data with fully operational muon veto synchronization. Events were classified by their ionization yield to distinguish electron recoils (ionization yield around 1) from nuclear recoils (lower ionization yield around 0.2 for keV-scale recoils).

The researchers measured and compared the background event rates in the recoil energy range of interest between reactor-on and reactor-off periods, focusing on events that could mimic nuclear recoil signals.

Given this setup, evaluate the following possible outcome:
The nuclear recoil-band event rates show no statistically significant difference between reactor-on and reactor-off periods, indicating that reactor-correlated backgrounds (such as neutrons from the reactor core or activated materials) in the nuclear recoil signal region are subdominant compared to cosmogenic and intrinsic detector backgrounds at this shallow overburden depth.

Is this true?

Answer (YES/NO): YES